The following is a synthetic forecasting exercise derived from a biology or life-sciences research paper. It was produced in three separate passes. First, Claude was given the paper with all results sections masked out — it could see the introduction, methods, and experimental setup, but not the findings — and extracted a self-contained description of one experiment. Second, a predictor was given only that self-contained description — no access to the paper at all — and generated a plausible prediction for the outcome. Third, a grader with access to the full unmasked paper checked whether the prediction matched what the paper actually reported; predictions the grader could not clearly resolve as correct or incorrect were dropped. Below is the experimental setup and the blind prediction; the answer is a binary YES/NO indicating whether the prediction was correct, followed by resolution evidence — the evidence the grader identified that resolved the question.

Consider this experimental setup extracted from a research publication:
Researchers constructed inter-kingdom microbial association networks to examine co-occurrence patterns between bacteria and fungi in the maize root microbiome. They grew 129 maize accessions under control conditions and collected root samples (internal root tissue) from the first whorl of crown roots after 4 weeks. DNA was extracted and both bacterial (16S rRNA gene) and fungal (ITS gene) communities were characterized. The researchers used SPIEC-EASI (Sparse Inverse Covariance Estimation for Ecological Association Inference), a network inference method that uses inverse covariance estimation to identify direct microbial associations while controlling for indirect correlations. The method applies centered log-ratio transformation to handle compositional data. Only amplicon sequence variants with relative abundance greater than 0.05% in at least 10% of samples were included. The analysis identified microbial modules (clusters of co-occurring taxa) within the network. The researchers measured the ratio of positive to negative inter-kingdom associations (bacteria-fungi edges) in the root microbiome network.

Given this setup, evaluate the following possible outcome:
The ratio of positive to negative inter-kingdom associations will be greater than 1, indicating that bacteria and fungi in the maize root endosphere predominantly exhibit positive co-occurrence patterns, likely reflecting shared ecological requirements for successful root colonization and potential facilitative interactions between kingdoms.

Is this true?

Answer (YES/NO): NO